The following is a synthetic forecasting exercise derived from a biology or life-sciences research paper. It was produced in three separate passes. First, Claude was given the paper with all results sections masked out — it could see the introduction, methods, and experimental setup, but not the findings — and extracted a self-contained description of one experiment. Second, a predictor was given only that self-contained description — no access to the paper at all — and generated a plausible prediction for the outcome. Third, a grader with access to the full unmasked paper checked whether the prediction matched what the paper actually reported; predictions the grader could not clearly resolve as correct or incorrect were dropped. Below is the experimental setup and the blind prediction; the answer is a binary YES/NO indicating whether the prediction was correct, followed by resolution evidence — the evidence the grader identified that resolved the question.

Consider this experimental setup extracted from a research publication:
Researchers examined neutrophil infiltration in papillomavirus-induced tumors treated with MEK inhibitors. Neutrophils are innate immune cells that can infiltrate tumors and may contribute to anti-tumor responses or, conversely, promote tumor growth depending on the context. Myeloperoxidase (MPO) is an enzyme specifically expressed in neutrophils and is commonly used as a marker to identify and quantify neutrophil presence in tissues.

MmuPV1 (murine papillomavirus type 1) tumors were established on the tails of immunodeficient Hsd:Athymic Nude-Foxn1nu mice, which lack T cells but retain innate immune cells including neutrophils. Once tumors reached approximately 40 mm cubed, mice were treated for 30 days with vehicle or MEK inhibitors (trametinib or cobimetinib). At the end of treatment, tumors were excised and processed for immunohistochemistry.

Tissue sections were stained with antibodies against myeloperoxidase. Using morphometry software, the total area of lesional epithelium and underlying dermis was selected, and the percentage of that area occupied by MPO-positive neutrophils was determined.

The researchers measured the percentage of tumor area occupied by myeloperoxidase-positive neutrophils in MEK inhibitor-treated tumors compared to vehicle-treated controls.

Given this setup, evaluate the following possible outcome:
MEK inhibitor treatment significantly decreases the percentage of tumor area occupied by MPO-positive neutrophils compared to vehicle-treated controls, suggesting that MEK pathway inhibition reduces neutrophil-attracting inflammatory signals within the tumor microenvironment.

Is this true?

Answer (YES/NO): NO